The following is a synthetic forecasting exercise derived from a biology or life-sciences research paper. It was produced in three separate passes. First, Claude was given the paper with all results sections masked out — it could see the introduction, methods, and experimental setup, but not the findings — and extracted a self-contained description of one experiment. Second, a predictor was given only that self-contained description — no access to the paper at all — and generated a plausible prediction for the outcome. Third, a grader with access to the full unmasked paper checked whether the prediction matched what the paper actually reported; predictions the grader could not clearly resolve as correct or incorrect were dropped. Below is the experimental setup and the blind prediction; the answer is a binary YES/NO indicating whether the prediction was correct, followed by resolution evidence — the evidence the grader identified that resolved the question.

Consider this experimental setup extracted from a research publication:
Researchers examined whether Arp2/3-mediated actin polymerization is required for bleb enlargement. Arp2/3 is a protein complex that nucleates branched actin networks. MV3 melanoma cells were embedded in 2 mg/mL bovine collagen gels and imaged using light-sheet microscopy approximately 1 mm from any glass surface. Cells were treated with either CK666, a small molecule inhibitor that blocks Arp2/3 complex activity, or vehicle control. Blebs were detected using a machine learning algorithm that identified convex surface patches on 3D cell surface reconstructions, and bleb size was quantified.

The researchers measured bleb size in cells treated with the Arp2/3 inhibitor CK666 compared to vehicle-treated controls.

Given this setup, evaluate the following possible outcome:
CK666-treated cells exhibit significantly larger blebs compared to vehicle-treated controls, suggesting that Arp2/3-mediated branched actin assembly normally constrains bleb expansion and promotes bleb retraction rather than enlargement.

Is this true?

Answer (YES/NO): NO